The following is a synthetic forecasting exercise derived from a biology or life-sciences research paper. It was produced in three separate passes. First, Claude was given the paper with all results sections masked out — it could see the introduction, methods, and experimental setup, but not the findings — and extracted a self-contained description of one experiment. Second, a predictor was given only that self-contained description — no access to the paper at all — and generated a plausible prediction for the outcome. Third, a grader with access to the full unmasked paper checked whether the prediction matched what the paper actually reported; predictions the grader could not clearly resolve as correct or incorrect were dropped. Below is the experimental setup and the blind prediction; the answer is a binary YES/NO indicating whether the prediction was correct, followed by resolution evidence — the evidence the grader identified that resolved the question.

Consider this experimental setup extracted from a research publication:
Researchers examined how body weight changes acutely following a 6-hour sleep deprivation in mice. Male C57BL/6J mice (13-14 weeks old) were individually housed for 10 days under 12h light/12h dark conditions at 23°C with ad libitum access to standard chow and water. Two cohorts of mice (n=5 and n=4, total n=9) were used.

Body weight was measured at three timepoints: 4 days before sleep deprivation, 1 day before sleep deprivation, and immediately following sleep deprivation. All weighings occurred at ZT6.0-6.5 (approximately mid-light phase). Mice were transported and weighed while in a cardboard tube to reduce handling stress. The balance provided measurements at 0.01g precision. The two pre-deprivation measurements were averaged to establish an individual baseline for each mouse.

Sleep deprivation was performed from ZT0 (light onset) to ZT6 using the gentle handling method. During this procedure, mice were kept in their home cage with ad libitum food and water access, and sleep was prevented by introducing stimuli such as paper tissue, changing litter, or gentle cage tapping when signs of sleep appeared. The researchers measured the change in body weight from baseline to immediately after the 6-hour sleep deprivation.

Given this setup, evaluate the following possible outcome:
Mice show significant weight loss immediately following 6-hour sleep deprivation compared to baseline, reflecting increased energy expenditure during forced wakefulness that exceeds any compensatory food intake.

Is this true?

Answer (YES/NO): YES